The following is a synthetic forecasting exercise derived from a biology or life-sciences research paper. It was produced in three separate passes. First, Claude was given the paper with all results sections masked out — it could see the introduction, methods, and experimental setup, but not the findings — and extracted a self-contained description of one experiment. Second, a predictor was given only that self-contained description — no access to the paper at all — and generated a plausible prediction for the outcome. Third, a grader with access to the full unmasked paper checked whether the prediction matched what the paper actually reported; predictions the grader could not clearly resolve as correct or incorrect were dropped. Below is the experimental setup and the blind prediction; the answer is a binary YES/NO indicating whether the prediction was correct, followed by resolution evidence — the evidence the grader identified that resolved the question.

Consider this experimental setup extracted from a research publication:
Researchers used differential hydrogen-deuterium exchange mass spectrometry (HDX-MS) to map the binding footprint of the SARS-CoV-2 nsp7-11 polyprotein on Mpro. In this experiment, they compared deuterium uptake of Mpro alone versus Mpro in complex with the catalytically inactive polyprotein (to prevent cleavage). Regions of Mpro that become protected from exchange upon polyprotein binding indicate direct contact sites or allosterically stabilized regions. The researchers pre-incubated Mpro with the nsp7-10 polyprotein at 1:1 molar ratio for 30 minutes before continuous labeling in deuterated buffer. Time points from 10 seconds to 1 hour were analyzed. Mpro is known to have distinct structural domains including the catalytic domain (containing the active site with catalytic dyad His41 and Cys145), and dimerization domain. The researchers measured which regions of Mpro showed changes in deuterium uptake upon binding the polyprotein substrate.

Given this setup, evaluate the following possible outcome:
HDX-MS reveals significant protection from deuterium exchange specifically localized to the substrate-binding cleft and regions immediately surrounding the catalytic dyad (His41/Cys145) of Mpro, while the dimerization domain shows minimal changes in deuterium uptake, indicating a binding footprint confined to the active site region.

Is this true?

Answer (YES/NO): NO